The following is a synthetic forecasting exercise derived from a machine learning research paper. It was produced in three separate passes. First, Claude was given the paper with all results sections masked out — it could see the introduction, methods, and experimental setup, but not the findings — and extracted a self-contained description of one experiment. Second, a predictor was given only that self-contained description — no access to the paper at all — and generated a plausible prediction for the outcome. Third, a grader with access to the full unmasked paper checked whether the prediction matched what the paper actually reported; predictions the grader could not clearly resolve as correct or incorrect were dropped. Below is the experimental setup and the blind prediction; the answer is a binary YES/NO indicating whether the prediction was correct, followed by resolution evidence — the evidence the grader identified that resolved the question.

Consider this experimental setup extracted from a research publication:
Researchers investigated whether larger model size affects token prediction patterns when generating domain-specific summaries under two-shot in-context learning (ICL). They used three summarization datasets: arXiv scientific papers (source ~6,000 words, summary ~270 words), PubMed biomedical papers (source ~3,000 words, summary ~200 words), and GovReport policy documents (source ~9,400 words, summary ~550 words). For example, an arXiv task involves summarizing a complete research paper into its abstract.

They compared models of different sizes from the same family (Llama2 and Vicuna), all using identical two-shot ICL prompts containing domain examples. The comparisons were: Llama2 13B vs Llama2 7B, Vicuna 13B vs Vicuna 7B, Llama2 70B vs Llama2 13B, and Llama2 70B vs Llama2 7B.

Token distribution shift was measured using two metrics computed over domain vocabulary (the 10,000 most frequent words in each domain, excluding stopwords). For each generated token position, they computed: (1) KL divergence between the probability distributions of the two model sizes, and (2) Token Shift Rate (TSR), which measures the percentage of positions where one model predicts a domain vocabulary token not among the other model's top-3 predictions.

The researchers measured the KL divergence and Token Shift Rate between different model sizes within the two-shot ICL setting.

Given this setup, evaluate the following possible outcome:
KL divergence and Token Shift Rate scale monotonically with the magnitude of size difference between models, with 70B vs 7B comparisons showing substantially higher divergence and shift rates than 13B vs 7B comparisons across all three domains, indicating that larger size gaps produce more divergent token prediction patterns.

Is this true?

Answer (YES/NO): NO